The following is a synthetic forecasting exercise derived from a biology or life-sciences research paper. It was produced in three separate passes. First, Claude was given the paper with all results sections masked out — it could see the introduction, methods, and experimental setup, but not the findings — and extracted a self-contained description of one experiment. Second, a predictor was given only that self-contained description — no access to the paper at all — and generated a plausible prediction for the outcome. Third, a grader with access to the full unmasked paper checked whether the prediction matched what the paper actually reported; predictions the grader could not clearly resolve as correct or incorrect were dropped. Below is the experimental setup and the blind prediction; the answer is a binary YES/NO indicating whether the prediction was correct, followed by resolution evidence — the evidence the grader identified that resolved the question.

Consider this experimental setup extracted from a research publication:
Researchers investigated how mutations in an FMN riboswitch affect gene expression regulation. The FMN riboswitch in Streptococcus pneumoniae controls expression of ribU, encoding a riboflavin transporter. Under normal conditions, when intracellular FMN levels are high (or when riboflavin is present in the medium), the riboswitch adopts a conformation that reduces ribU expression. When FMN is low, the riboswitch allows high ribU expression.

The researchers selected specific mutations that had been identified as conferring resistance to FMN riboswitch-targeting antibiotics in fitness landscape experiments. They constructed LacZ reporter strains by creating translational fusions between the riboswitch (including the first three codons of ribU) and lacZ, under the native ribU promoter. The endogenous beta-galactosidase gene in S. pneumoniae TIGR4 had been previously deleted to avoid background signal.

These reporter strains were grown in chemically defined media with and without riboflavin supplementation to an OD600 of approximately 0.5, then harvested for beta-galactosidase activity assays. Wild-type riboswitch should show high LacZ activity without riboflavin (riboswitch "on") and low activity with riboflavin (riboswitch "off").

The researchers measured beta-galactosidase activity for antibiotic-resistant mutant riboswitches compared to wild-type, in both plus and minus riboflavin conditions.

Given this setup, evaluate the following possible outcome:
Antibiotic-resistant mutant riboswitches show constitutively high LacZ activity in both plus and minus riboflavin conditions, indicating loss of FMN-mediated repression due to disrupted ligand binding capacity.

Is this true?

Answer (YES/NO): NO